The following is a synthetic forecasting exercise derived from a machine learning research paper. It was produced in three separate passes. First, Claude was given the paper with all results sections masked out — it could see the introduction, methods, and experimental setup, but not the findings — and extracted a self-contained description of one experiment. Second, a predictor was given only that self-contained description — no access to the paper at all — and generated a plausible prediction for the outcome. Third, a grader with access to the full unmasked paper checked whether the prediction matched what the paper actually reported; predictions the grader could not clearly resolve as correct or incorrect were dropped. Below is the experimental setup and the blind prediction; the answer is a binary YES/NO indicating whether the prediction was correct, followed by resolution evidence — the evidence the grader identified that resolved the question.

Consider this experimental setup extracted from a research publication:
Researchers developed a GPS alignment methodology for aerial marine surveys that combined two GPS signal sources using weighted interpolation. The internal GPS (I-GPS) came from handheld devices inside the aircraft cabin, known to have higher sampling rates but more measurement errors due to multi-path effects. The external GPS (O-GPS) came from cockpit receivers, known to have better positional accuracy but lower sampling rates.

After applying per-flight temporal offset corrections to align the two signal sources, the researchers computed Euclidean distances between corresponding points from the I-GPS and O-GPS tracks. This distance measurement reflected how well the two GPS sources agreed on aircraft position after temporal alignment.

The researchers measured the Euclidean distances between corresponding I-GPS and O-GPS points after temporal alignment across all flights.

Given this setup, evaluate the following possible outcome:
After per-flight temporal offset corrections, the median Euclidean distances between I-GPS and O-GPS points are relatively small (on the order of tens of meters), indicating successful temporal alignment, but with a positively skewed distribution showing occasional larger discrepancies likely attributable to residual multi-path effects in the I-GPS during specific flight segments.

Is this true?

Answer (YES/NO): NO